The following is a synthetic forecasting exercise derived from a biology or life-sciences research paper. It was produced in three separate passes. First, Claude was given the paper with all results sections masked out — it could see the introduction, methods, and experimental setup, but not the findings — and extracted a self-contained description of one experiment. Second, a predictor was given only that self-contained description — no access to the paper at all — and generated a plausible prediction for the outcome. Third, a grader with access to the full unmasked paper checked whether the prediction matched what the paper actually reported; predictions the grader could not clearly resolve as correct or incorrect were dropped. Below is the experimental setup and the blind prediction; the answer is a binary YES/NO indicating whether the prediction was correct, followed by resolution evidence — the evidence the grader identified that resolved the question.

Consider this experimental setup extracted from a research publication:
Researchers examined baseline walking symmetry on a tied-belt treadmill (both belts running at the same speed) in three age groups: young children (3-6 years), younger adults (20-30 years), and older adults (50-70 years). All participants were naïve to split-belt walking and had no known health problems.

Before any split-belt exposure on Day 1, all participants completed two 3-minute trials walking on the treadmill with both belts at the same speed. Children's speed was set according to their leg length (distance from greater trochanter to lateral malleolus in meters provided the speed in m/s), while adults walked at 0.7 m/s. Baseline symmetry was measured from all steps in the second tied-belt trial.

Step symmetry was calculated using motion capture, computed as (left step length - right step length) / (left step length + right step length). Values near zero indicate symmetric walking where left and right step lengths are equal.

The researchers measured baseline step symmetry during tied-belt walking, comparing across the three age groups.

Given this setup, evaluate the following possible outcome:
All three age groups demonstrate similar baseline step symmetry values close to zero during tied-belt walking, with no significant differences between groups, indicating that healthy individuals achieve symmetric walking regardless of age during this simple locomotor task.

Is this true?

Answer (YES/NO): YES